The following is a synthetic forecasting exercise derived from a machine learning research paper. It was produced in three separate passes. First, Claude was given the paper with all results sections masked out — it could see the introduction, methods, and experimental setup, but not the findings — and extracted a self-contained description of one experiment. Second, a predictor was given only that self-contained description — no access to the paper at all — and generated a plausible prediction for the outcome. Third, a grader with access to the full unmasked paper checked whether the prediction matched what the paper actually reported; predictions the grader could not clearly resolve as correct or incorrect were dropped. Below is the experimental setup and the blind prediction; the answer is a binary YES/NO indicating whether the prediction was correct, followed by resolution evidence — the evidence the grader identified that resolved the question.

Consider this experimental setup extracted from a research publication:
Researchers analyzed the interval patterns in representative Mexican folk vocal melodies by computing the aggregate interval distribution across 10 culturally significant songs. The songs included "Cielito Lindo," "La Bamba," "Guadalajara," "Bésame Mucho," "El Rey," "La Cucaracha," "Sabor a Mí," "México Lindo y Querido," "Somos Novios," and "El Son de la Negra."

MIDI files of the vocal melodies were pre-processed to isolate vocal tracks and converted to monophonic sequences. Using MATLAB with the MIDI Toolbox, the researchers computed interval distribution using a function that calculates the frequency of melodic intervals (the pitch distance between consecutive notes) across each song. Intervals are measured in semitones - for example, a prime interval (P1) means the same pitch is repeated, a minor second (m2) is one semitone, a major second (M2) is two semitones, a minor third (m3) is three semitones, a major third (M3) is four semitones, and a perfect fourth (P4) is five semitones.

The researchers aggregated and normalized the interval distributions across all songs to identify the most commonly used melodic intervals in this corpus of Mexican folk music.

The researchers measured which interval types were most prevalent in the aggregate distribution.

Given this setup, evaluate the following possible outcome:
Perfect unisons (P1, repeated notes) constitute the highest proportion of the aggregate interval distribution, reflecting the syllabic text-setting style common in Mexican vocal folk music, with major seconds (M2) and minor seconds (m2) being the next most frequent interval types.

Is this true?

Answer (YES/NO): YES